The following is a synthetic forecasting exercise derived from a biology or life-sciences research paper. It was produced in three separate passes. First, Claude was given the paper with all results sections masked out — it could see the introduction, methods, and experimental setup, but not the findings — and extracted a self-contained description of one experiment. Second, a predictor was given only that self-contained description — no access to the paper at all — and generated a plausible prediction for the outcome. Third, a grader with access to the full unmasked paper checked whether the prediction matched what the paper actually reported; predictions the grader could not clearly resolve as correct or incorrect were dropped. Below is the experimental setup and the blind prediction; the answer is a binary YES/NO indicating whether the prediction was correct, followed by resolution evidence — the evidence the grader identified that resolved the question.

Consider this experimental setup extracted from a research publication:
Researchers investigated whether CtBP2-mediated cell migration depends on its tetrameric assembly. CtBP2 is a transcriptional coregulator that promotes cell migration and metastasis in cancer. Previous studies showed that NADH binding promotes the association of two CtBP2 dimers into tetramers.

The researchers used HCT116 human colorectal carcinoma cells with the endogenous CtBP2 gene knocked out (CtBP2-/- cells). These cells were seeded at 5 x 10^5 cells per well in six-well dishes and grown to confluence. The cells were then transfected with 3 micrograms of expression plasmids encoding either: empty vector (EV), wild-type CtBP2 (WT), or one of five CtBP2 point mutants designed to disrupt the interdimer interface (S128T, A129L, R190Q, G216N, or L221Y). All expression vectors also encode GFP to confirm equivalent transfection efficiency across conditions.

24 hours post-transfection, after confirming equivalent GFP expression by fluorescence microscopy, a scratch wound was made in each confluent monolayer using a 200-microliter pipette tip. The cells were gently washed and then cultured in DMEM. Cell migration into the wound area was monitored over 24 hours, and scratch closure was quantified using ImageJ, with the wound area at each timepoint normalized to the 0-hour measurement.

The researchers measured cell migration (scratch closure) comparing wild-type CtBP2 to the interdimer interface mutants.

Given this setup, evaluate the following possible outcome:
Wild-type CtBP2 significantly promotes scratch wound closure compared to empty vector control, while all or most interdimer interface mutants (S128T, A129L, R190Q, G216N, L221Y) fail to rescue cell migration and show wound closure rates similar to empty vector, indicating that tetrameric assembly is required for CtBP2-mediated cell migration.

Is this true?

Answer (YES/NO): YES